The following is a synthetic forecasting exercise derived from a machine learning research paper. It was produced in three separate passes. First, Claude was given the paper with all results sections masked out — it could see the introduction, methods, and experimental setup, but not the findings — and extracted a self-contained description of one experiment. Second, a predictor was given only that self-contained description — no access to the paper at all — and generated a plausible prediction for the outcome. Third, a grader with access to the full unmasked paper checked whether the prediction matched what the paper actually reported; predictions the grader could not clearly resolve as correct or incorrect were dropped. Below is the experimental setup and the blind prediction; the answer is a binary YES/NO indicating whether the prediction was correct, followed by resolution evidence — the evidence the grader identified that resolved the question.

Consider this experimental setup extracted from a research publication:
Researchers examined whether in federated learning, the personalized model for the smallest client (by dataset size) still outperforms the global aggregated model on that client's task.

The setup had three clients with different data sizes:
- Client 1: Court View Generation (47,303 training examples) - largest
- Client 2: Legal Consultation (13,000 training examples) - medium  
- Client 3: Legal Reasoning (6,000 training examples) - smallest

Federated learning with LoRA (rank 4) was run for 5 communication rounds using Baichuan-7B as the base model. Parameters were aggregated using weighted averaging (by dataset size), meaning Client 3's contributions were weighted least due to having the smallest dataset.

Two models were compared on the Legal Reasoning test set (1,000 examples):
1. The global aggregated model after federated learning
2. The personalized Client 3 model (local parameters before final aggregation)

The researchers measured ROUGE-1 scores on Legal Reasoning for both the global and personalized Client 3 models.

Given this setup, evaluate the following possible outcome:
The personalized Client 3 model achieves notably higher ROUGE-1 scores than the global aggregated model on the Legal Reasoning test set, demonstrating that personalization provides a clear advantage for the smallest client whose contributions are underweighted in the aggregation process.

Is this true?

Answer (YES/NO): NO